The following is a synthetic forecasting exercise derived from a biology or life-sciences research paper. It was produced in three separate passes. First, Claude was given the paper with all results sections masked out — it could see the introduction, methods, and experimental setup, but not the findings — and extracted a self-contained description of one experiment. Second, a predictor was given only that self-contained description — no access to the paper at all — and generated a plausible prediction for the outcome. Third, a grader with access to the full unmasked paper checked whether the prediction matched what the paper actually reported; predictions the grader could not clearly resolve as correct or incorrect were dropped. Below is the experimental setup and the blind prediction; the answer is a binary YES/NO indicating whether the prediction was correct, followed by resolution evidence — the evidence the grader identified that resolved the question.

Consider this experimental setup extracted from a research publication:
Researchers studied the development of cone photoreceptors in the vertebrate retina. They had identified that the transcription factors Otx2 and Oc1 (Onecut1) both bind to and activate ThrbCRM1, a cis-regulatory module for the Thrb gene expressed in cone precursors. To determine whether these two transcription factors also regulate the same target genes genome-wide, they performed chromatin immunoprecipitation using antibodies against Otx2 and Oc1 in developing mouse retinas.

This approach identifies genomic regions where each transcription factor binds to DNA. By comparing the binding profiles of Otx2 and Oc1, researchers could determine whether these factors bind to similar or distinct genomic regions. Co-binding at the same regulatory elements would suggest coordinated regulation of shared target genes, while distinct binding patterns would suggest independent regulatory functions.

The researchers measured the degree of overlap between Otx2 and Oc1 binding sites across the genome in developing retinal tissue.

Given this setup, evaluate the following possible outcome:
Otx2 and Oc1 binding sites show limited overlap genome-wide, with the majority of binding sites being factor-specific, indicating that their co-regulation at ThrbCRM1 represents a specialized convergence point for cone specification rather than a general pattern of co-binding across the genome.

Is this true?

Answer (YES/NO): NO